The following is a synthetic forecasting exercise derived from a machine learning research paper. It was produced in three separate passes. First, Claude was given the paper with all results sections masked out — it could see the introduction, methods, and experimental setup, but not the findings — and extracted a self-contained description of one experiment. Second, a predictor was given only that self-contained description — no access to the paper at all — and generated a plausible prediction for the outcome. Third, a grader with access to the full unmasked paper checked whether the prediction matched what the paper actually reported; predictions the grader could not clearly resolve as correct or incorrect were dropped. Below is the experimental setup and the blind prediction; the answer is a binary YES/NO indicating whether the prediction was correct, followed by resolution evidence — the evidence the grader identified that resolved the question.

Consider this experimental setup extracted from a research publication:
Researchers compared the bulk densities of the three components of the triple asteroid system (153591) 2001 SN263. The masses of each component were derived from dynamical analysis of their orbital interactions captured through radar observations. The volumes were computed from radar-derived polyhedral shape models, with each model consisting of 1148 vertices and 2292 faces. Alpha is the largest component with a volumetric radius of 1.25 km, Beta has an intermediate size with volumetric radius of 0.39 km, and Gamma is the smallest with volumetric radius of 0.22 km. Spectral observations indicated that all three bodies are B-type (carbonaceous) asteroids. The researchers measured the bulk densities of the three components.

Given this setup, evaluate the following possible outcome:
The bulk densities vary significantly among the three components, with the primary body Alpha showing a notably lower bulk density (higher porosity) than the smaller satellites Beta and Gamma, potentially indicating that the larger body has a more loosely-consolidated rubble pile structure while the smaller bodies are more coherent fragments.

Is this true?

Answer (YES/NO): NO